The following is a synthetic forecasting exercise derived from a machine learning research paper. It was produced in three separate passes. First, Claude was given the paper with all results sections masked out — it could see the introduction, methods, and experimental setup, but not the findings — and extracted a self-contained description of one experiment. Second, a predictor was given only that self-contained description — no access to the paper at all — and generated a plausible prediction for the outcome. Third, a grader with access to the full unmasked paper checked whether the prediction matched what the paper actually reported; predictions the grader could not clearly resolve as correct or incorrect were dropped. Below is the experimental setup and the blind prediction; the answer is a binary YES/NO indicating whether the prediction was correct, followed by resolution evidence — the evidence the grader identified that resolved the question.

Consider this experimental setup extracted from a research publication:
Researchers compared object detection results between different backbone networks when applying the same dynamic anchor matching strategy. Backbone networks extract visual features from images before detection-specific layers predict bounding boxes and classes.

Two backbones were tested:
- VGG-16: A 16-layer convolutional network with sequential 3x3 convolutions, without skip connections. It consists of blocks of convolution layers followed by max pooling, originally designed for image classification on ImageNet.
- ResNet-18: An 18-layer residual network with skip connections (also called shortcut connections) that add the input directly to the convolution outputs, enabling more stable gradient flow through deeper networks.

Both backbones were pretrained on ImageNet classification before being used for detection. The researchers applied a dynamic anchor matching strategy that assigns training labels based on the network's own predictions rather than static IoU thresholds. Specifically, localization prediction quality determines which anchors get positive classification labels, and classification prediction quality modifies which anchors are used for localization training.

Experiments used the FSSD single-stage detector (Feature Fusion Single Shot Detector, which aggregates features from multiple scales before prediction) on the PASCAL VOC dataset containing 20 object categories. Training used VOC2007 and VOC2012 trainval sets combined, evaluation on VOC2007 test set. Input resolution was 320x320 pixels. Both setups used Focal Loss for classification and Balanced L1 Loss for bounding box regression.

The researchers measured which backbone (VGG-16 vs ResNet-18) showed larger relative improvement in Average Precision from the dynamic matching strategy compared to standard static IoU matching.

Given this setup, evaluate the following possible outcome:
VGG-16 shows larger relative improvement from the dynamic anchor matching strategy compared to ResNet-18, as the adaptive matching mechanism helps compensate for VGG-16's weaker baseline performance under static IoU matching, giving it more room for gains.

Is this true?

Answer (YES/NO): NO